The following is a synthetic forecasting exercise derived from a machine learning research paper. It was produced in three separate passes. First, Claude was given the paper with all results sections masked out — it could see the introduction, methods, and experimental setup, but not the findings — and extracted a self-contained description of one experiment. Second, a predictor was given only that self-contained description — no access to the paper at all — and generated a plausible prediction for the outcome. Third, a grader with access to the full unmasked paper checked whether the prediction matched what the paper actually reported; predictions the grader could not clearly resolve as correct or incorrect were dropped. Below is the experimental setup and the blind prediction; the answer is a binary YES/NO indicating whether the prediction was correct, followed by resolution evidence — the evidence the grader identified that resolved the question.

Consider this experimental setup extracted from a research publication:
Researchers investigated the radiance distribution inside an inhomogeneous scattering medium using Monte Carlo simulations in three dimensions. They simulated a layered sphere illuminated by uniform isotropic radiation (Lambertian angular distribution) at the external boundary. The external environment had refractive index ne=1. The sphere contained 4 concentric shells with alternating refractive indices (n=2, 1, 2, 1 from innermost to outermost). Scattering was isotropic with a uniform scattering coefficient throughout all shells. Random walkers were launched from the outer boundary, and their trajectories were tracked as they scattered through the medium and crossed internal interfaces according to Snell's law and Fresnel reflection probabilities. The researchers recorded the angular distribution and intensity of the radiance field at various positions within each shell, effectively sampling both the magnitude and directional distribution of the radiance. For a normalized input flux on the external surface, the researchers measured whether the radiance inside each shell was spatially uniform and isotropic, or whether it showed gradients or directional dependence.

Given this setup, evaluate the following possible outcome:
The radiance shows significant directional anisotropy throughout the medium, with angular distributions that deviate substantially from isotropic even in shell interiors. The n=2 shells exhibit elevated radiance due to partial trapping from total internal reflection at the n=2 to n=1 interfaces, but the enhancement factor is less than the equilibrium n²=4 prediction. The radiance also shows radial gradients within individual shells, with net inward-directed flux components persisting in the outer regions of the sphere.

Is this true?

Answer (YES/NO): NO